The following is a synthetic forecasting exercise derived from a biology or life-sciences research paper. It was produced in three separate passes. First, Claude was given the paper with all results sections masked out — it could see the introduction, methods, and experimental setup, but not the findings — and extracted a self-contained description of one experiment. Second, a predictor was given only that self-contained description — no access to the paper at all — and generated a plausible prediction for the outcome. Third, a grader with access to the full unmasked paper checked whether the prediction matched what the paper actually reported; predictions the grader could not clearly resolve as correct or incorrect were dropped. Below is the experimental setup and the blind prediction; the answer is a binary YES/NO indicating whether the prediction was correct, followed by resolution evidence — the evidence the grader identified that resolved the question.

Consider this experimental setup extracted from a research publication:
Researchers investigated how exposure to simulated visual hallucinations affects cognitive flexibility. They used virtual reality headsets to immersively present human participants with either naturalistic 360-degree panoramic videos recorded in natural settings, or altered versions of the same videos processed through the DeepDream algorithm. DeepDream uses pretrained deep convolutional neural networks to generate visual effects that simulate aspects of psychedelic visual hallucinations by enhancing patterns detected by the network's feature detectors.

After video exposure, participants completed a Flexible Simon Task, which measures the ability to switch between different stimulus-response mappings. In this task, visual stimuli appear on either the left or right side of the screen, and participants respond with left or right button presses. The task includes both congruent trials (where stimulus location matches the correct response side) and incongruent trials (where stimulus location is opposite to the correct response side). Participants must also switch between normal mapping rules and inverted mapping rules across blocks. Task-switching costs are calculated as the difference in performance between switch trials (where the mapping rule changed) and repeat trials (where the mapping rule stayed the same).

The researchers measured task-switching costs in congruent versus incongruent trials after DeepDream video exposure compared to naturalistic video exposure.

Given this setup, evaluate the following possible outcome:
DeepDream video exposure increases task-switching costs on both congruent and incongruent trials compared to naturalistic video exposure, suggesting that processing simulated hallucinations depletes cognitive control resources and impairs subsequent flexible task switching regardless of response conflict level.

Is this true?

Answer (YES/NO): NO